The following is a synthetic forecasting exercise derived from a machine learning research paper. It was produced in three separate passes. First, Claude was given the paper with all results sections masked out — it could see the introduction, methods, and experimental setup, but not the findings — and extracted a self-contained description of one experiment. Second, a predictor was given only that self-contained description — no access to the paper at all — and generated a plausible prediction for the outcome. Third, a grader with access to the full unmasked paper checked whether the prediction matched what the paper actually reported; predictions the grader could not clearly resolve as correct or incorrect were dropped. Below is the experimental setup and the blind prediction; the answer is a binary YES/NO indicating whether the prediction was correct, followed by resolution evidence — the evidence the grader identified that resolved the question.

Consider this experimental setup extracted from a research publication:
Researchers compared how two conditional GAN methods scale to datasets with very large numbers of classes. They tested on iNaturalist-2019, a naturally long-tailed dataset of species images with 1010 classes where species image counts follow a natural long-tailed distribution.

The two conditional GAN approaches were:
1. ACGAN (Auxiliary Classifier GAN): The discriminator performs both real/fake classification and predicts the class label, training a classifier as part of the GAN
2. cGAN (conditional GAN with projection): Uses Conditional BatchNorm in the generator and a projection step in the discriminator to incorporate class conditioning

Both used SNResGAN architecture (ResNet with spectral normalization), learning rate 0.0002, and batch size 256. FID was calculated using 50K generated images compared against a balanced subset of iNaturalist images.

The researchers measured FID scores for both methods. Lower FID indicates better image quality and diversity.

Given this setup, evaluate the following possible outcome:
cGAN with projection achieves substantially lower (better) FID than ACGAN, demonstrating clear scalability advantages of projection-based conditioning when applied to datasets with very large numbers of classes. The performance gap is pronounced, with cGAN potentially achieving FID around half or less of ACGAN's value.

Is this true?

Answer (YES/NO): YES